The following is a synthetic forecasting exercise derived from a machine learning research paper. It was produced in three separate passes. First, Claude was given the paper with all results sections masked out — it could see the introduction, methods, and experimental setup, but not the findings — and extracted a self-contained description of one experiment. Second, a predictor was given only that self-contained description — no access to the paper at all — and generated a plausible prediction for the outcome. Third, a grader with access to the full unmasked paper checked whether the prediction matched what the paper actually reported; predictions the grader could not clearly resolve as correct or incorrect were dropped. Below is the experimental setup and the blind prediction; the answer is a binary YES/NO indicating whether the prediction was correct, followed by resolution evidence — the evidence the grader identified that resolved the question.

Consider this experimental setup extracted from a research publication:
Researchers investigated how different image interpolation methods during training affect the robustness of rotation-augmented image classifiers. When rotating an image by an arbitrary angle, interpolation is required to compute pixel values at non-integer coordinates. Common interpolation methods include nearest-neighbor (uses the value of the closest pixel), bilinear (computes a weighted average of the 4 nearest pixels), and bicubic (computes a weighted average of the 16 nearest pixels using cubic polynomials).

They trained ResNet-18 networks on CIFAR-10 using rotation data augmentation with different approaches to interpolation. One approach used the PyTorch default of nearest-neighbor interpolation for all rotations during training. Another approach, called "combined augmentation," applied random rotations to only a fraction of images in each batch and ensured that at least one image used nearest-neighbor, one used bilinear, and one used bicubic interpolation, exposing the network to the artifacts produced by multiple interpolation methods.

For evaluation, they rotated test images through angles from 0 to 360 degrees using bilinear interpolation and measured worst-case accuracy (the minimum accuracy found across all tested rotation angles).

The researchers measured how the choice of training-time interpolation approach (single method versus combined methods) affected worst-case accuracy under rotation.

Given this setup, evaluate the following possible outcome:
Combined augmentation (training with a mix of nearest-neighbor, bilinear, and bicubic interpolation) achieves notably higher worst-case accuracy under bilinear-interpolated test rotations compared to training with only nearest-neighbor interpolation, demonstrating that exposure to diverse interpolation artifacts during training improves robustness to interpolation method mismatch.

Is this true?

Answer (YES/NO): YES